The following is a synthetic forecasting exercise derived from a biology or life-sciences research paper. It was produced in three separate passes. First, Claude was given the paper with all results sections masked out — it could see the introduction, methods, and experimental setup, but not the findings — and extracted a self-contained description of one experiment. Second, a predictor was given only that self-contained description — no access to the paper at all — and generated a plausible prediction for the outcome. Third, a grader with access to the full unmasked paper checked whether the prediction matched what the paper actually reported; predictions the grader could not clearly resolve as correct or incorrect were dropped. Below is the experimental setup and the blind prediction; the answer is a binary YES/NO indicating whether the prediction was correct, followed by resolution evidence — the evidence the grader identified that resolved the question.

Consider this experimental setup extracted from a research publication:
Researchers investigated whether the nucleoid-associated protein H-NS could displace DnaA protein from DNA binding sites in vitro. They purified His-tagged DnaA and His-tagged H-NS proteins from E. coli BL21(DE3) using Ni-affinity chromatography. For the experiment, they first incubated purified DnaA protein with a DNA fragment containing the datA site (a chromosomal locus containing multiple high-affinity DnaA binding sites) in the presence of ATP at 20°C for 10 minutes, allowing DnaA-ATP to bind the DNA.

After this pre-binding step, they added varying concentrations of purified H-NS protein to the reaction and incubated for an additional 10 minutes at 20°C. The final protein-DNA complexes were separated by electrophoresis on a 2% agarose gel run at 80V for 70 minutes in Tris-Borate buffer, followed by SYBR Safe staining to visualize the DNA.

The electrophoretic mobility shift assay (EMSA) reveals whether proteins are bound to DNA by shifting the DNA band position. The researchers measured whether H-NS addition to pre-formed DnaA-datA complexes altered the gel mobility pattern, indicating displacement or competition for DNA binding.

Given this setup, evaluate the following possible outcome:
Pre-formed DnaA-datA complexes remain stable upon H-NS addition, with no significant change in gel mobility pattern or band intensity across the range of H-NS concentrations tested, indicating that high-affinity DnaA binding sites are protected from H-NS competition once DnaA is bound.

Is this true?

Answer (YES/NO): NO